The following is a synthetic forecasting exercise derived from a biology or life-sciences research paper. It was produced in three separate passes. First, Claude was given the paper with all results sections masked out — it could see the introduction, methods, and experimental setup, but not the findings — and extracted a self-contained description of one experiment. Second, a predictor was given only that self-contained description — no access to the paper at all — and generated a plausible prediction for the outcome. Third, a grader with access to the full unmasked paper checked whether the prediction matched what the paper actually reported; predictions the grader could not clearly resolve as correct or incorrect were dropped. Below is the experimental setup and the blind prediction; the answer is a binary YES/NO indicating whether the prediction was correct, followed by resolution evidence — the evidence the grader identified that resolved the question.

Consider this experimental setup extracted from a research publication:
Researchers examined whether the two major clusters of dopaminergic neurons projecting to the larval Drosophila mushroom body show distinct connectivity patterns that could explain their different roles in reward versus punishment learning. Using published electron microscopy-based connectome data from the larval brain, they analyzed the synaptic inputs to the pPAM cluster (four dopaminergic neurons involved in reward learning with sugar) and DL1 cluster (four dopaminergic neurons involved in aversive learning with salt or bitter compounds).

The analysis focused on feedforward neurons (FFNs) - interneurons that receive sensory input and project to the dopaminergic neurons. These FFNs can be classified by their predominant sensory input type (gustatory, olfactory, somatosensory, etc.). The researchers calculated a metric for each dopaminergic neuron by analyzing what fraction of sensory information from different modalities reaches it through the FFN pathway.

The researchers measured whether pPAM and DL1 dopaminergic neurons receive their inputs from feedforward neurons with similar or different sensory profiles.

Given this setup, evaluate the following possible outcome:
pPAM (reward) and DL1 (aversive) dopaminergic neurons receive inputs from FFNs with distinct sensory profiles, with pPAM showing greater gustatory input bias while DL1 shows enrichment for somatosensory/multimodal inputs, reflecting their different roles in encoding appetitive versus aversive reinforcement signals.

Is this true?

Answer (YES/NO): NO